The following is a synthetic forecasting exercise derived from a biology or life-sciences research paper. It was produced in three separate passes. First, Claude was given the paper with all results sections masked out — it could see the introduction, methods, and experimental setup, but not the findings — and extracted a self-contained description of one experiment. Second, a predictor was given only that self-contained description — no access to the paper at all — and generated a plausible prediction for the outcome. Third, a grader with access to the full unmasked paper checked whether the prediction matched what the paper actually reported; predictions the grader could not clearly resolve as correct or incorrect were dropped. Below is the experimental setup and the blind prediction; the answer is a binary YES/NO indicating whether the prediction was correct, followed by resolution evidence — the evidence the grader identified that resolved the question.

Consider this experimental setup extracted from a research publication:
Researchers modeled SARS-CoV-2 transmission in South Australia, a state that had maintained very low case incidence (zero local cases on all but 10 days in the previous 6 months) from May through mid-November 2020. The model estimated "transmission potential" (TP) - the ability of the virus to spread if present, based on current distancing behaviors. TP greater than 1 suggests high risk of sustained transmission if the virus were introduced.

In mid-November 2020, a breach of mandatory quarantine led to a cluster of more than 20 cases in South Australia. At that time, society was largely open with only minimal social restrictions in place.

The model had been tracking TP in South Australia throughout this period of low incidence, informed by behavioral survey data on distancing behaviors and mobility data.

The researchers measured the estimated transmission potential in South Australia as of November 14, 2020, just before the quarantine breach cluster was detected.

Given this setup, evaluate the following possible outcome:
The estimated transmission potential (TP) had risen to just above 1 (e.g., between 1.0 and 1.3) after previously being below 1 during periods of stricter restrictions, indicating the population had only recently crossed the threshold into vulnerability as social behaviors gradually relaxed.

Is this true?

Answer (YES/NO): NO